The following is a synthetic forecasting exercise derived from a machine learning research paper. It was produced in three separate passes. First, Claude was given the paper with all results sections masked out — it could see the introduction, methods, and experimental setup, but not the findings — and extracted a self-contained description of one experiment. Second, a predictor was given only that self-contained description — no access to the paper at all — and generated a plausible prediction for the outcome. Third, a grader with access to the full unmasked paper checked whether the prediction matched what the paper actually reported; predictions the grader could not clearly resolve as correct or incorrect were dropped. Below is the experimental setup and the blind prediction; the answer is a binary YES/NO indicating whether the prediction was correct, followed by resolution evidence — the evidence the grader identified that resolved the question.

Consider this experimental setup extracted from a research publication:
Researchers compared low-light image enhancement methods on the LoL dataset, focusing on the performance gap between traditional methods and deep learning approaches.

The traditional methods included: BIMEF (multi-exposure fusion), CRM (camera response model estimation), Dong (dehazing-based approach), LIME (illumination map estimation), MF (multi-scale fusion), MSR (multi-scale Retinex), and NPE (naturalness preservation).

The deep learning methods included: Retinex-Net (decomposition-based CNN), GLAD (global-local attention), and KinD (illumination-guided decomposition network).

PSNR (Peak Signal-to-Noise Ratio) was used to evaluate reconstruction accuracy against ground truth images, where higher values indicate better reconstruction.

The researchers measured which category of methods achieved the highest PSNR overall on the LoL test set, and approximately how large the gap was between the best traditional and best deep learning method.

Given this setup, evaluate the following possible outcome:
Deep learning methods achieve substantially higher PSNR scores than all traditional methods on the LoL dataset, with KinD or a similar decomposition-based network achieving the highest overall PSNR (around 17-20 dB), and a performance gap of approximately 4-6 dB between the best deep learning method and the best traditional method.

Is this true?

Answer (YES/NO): NO